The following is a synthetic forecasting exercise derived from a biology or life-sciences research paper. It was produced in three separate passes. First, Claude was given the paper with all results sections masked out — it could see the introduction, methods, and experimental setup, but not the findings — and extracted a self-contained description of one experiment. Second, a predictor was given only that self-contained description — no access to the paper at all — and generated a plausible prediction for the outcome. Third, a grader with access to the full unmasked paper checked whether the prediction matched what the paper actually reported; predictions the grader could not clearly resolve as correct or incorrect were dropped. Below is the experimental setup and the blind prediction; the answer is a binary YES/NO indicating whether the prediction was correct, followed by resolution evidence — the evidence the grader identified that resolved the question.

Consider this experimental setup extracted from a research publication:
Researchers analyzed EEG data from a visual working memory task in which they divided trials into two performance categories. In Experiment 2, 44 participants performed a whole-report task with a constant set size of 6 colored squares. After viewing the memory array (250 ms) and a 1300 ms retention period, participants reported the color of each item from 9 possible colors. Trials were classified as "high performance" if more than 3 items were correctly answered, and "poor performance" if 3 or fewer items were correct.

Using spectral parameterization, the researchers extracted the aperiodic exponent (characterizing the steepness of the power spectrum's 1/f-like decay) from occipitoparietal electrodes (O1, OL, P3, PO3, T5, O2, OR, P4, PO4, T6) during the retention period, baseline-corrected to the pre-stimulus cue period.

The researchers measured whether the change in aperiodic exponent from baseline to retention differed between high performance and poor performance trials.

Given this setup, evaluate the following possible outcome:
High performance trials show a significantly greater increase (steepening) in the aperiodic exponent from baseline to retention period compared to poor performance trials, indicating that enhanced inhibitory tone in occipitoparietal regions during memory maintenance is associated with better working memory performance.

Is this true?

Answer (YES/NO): NO